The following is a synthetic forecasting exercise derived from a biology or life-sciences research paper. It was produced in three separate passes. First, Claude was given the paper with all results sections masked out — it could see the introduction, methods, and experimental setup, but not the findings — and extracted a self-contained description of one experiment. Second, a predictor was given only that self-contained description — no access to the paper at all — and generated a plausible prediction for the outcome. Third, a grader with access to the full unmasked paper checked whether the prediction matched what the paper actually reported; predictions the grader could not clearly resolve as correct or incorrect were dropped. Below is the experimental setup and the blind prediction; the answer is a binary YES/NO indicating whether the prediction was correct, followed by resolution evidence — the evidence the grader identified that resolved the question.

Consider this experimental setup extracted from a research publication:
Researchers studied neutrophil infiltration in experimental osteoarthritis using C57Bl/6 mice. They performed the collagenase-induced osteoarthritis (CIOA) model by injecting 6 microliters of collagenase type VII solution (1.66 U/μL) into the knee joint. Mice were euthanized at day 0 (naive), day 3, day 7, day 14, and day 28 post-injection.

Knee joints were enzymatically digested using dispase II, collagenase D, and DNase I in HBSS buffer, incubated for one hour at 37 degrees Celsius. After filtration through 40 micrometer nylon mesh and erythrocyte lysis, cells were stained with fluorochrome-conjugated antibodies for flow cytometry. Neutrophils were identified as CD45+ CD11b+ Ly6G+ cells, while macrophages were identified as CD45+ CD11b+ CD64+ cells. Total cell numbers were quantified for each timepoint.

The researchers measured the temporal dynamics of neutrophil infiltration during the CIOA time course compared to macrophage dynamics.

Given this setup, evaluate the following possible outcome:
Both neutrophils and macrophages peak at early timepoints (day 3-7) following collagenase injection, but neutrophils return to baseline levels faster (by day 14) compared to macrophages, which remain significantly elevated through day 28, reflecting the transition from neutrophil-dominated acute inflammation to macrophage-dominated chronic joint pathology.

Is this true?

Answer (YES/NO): NO